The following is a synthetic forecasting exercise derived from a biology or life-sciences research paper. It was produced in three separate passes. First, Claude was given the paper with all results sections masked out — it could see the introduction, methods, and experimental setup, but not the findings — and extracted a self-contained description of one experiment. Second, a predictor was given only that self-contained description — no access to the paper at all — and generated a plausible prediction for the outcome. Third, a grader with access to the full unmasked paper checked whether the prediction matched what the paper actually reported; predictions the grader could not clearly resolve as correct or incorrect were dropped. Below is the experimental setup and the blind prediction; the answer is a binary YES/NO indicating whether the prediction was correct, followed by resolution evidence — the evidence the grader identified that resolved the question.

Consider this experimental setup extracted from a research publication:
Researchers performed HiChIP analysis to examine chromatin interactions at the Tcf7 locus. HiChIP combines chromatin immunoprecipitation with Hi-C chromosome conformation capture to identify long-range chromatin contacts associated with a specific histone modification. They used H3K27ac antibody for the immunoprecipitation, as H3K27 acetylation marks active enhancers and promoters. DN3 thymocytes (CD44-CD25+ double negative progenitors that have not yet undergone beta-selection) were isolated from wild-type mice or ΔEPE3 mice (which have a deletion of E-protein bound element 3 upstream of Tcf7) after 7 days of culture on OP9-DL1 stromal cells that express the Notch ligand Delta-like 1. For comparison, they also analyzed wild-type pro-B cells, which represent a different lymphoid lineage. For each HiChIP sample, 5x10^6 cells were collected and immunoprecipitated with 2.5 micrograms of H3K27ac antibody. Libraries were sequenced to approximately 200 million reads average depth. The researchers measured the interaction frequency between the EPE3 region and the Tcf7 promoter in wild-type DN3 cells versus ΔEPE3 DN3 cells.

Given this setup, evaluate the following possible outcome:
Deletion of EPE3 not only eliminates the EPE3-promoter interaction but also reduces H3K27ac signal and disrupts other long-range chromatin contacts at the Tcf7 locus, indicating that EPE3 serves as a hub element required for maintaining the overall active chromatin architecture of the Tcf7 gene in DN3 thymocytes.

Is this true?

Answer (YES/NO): NO